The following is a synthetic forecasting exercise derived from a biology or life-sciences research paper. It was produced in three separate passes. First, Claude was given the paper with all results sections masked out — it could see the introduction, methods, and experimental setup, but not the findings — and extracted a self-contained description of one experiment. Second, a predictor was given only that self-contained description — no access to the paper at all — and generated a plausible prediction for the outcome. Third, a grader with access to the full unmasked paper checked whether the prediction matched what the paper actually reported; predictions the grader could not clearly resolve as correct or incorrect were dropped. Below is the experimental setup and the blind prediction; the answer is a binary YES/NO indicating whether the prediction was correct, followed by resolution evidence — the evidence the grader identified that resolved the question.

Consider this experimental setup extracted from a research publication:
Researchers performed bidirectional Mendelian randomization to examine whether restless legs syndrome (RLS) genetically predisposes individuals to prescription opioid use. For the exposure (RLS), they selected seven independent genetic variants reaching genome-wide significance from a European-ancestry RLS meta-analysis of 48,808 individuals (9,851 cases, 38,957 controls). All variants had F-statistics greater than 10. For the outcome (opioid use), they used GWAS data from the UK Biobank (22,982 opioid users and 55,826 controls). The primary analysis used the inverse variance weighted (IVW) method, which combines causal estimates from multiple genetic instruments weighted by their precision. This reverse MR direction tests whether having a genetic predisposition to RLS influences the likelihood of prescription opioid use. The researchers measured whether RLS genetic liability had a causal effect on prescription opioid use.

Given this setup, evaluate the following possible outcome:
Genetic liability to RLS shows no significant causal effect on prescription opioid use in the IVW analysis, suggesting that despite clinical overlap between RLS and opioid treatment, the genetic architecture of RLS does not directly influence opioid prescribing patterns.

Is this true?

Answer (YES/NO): NO